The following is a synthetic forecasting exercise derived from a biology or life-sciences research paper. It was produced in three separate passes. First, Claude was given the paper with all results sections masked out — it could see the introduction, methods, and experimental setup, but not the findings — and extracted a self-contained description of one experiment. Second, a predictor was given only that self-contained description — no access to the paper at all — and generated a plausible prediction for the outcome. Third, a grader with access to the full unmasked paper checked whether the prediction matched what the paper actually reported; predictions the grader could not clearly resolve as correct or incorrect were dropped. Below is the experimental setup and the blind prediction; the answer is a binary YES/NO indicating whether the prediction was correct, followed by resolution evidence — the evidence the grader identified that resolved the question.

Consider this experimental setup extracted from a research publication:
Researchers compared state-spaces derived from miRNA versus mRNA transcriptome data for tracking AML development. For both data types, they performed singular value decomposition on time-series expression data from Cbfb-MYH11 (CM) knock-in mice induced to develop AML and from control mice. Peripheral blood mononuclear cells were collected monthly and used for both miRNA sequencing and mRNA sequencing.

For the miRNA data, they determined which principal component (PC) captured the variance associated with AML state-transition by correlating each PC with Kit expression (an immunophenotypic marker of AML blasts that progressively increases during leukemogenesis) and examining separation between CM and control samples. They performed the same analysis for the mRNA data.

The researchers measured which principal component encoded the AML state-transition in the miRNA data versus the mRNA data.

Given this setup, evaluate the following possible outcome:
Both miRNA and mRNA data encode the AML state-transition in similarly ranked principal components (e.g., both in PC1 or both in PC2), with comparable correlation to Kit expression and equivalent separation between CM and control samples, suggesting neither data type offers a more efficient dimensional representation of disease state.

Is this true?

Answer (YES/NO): NO